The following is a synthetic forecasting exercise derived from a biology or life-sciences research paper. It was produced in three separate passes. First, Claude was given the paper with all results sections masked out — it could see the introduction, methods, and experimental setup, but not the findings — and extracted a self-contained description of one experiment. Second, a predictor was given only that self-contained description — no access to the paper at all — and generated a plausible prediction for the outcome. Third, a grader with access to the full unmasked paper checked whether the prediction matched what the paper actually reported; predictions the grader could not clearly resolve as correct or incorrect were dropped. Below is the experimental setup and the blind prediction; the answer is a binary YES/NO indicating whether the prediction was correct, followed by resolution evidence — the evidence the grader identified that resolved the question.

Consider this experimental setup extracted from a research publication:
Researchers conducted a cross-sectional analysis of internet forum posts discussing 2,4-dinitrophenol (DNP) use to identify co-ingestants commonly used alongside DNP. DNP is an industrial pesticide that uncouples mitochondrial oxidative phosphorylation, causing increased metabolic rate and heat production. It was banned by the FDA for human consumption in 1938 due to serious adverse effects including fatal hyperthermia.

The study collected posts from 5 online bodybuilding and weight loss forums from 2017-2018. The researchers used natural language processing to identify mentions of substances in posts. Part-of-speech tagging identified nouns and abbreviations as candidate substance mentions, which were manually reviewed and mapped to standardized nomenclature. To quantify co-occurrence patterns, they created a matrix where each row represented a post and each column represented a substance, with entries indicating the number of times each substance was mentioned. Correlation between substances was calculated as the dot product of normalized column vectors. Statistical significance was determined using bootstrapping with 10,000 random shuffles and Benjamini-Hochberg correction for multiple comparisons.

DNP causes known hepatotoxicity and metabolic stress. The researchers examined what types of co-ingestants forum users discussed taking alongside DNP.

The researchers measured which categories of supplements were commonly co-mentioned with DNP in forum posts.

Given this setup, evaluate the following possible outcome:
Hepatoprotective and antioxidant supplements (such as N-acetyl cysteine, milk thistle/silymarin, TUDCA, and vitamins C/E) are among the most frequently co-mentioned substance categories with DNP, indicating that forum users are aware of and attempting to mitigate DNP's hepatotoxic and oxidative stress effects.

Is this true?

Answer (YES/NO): NO